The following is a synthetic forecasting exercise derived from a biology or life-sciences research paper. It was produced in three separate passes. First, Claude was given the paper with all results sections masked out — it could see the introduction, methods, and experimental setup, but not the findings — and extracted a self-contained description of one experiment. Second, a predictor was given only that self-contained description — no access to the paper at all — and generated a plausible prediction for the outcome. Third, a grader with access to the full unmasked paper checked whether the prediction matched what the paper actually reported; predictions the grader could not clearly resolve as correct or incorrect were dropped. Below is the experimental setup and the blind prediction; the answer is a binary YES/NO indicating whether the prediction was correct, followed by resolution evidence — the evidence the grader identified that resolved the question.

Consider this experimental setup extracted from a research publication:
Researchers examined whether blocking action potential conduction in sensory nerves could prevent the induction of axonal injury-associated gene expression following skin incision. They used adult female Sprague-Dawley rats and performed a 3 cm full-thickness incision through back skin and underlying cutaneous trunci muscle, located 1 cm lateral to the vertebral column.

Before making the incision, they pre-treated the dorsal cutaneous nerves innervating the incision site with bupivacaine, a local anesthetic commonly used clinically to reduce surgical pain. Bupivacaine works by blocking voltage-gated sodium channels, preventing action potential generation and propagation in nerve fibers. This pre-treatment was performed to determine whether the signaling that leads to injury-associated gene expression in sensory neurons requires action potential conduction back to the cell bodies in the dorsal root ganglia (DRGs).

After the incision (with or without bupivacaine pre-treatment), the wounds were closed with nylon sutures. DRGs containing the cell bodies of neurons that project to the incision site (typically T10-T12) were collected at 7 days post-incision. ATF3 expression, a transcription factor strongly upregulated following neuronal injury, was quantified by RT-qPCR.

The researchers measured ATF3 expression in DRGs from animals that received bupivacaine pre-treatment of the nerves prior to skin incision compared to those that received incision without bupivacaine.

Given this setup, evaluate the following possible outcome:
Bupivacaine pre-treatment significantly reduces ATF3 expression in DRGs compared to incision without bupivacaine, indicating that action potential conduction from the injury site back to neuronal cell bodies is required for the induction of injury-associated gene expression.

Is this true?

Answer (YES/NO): NO